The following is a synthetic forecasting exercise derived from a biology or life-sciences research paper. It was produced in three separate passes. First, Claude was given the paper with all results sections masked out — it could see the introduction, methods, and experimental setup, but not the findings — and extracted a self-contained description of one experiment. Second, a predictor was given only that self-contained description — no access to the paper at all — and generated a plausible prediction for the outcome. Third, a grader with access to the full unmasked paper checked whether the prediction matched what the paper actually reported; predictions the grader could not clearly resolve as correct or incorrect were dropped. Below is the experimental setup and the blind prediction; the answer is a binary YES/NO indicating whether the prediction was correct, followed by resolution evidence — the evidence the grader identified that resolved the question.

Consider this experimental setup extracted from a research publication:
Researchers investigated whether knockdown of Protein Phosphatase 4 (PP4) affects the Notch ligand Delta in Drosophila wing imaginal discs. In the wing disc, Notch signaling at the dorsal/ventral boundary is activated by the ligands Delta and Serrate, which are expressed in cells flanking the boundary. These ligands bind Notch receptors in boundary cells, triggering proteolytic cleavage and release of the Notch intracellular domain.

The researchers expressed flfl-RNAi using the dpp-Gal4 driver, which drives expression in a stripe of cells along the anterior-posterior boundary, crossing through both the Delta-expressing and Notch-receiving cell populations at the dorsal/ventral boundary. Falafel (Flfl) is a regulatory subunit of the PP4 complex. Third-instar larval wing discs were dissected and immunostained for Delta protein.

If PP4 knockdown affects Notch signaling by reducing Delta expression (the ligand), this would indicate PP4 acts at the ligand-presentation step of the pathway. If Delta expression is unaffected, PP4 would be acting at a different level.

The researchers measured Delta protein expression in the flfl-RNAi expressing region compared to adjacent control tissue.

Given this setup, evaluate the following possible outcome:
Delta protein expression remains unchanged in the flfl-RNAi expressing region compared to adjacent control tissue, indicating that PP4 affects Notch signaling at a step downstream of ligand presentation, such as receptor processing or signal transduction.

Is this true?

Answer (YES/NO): NO